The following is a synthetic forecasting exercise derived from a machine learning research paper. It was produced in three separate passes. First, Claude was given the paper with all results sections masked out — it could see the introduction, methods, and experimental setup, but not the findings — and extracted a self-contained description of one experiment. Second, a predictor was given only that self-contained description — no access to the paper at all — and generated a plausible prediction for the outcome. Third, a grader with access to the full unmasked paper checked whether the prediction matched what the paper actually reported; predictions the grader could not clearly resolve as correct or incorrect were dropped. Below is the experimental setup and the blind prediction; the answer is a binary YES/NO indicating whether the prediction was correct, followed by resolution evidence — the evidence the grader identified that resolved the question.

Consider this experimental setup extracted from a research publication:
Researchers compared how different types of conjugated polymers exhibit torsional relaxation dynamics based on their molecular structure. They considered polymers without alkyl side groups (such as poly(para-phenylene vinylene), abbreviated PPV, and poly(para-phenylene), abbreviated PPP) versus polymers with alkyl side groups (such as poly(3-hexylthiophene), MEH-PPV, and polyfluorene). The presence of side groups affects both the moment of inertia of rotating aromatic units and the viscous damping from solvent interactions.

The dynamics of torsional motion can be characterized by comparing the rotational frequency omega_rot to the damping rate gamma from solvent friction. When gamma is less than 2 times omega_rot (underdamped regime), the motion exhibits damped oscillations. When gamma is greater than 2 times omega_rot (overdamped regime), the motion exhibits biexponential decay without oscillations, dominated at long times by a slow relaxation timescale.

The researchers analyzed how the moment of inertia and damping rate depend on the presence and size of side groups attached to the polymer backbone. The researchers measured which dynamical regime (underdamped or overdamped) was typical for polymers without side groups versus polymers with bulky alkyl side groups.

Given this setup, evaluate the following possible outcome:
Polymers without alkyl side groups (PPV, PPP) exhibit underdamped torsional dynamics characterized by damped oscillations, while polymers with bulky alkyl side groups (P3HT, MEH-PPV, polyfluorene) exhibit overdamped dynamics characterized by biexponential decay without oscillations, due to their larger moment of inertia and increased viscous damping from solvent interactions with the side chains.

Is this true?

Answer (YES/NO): YES